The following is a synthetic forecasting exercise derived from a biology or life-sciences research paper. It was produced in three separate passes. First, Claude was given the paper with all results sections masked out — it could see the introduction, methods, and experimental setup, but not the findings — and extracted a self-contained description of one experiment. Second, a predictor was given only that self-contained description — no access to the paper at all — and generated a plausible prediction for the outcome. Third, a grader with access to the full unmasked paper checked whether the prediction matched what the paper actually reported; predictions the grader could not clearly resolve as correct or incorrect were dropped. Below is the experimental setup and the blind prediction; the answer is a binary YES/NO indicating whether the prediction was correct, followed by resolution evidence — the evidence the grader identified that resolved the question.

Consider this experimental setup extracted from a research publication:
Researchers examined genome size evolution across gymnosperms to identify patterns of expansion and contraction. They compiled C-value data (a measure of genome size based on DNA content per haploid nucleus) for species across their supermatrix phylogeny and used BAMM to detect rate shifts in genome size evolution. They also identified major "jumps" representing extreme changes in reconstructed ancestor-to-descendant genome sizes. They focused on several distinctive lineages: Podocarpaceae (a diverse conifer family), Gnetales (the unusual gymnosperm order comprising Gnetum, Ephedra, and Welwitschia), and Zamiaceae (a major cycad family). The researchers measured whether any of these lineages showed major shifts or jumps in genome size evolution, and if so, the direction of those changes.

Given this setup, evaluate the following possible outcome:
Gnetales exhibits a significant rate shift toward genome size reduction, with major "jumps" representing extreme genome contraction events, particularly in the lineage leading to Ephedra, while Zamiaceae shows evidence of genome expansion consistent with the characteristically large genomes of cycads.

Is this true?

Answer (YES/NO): NO